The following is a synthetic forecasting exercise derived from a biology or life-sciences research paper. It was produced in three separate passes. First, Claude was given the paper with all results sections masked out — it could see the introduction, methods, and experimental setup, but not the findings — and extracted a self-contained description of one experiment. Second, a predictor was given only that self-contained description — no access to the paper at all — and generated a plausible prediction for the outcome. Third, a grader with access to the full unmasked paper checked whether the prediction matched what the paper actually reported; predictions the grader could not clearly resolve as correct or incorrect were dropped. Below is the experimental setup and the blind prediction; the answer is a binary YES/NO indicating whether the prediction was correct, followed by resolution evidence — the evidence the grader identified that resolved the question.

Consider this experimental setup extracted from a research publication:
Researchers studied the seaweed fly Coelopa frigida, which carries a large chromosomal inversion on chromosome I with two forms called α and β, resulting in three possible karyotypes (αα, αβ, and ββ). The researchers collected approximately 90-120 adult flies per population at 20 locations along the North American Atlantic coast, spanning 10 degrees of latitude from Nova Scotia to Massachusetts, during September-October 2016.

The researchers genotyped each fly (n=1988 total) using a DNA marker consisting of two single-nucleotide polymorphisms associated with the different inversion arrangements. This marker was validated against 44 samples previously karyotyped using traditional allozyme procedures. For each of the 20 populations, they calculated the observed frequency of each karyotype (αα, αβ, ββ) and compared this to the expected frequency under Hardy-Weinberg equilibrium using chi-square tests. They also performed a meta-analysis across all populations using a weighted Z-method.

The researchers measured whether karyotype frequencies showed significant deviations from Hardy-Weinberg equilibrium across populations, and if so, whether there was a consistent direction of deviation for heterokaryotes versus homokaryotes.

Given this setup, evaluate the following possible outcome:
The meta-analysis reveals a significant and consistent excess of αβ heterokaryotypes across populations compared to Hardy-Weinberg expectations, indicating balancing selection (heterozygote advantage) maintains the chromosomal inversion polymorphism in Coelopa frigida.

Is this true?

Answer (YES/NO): YES